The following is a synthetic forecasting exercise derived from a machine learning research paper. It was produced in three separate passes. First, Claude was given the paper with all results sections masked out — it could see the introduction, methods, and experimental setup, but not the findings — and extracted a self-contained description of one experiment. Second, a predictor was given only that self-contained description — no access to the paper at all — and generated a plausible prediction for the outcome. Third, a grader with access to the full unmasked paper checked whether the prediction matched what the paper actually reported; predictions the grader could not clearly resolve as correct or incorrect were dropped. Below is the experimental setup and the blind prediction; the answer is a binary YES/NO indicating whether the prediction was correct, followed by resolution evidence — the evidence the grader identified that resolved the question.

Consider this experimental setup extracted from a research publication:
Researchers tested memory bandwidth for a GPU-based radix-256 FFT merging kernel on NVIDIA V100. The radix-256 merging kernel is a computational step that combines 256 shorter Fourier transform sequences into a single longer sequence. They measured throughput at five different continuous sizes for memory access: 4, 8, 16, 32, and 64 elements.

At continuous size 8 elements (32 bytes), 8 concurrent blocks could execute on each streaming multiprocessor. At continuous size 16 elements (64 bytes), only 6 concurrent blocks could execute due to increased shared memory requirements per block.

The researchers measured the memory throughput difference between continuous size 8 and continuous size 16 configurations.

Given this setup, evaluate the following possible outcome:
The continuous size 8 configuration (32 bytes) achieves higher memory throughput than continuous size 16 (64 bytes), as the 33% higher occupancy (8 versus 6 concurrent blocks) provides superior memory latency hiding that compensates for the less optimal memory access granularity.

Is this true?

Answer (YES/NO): NO